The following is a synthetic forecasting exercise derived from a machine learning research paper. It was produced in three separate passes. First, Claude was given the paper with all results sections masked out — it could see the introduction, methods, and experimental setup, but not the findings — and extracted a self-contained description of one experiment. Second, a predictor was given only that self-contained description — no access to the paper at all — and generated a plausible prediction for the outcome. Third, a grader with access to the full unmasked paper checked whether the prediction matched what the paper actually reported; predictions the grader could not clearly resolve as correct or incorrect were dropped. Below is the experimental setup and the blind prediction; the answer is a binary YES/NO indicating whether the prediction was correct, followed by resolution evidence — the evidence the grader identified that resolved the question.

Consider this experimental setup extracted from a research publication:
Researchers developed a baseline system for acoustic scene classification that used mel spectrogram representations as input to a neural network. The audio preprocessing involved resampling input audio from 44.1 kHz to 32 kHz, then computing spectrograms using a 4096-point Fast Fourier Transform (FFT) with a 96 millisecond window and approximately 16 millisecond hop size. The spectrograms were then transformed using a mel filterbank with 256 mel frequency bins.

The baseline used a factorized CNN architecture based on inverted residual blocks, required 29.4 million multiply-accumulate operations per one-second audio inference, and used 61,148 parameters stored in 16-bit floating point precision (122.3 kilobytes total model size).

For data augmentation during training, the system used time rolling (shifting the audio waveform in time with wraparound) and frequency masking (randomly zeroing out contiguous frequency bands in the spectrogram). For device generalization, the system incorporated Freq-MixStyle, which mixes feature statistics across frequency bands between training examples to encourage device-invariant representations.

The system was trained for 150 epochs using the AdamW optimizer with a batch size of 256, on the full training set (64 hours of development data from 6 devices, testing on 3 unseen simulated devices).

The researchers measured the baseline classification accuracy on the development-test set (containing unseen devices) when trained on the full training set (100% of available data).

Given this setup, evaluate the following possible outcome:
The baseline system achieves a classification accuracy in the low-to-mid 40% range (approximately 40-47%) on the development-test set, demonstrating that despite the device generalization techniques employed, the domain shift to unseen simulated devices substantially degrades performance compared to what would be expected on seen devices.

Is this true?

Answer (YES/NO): NO